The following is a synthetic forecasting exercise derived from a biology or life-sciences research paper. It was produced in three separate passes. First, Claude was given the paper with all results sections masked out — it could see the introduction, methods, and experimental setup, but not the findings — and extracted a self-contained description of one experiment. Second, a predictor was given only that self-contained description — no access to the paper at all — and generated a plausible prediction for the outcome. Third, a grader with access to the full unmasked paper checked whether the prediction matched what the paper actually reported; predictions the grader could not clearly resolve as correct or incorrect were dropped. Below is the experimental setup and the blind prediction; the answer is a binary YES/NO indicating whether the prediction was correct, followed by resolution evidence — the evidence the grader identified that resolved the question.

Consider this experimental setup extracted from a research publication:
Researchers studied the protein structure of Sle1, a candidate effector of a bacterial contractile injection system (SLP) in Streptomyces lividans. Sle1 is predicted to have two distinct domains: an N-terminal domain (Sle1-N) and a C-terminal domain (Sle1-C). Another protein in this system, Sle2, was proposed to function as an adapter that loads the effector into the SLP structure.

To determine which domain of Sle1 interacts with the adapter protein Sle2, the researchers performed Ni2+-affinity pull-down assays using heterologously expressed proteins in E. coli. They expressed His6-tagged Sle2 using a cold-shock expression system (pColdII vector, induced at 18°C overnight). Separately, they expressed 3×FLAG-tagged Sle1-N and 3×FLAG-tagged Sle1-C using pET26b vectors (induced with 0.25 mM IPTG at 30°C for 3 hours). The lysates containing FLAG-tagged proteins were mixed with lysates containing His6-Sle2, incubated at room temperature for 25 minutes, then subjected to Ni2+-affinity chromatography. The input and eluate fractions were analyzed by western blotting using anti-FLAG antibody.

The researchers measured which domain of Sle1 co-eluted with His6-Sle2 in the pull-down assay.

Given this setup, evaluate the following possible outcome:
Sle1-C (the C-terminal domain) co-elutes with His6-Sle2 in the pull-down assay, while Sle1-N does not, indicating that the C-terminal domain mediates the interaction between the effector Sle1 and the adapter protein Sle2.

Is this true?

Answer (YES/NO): NO